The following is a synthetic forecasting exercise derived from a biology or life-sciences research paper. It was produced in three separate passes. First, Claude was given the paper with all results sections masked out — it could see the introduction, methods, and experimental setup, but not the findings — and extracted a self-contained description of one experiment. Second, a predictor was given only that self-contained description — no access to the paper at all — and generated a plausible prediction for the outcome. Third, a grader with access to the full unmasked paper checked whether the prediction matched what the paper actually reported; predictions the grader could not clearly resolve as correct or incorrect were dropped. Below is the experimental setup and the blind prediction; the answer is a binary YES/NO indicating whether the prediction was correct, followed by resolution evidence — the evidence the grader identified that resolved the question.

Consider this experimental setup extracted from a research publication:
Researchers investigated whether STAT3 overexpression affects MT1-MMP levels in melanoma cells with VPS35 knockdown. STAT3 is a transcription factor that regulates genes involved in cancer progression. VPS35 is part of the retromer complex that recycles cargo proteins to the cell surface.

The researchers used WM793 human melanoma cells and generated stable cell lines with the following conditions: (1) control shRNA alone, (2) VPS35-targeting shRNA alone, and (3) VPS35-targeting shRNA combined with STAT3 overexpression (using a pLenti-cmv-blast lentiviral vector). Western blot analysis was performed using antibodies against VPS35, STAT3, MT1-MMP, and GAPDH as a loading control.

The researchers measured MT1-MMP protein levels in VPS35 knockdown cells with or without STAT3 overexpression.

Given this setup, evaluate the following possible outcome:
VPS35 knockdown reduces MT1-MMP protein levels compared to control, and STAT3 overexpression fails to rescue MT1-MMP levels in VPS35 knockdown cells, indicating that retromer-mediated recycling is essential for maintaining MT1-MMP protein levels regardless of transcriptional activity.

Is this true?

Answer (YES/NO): NO